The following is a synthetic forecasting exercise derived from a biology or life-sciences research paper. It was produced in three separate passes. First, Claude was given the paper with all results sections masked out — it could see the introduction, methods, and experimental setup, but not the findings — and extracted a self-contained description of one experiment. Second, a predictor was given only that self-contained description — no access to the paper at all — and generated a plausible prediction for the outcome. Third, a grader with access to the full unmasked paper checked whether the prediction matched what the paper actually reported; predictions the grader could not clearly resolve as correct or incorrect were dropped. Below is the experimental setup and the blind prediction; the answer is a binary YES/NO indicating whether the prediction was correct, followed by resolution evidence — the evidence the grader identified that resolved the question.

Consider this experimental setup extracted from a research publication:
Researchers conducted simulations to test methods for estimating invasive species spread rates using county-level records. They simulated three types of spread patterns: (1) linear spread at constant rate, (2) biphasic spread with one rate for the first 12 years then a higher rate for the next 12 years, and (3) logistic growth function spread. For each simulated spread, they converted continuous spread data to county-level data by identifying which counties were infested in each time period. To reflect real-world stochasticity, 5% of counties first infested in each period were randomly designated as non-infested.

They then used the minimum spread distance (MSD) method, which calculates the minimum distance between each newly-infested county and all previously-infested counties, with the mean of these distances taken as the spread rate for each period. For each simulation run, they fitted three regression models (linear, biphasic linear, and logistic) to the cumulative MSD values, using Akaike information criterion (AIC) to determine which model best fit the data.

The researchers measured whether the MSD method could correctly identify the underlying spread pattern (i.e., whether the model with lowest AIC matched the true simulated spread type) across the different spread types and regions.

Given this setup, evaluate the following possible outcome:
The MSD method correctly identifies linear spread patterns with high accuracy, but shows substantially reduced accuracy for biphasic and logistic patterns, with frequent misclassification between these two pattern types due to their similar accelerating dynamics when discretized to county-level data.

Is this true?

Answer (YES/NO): NO